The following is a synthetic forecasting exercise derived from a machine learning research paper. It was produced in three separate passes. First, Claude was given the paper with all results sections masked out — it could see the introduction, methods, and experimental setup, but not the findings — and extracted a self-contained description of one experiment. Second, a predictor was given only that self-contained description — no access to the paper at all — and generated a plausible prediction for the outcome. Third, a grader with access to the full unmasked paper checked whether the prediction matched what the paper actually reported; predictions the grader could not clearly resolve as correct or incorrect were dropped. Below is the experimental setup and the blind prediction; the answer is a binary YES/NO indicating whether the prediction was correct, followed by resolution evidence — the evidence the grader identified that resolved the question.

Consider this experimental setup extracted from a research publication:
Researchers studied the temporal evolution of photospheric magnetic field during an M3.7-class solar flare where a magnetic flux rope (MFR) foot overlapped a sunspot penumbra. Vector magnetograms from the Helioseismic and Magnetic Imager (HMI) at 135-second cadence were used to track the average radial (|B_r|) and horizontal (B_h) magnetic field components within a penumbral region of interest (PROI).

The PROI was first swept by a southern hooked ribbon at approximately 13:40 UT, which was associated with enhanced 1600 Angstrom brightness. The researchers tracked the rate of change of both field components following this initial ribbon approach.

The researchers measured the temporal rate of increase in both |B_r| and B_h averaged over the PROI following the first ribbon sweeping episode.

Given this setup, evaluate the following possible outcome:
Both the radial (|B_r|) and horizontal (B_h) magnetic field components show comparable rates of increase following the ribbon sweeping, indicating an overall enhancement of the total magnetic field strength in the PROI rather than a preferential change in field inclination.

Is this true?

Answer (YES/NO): NO